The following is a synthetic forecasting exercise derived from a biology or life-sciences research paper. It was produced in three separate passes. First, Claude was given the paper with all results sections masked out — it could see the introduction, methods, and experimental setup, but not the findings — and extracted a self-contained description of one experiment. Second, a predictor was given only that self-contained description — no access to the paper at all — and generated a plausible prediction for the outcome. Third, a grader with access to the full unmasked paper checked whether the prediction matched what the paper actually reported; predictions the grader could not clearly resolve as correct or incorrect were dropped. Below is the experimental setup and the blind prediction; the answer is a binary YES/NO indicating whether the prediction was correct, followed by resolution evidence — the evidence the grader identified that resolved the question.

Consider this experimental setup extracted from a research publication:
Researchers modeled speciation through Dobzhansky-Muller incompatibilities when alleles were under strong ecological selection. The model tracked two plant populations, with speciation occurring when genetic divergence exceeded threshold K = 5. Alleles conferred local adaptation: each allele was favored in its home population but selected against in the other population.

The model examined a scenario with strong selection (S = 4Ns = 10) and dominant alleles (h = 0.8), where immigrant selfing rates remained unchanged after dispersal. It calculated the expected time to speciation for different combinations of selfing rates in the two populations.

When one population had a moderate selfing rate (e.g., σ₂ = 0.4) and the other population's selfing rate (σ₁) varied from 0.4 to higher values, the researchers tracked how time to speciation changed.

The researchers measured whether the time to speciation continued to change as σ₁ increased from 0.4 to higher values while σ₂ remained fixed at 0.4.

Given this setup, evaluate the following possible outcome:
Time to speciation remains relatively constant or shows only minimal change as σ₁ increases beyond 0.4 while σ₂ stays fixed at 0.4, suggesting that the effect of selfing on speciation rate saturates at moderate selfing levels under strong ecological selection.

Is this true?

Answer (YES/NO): YES